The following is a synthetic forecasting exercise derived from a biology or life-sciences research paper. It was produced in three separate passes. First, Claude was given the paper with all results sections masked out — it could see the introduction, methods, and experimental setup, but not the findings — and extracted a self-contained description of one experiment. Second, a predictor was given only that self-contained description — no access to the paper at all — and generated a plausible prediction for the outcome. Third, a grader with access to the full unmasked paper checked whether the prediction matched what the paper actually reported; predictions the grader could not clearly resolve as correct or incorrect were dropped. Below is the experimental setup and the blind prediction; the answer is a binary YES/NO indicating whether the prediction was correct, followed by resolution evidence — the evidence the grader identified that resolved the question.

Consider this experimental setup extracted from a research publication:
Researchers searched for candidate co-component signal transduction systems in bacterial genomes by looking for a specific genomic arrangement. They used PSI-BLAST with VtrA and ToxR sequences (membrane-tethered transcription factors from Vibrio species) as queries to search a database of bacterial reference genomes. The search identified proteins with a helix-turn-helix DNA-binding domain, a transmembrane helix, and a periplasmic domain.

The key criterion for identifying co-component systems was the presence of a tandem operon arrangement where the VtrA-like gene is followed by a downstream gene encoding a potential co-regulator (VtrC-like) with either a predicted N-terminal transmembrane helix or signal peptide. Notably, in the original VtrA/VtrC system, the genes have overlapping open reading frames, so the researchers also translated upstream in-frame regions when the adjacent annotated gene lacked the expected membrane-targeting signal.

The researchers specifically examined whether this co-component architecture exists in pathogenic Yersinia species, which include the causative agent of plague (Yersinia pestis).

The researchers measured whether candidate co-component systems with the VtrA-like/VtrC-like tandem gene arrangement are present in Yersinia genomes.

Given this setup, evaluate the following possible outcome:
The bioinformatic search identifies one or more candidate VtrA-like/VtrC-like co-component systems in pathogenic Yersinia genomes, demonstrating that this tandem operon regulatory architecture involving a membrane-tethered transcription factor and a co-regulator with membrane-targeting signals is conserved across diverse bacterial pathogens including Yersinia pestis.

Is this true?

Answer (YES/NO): NO